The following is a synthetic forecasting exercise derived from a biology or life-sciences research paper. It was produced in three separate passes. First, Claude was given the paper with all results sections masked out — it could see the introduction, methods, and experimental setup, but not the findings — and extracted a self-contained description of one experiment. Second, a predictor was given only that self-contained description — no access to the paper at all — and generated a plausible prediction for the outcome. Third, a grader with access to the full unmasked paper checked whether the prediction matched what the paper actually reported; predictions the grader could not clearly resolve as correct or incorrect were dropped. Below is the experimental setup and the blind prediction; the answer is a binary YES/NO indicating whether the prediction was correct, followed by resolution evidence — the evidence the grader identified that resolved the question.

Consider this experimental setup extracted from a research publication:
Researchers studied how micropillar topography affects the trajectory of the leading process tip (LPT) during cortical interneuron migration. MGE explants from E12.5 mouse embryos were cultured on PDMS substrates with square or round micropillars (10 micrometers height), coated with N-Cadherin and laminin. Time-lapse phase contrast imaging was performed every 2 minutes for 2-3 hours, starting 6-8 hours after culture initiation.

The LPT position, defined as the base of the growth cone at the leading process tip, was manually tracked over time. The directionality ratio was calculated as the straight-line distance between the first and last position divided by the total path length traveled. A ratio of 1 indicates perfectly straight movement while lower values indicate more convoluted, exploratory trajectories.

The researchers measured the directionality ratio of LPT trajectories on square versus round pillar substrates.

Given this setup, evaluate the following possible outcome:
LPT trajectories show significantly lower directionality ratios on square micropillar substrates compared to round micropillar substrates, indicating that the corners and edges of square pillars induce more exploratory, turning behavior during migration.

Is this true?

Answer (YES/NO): NO